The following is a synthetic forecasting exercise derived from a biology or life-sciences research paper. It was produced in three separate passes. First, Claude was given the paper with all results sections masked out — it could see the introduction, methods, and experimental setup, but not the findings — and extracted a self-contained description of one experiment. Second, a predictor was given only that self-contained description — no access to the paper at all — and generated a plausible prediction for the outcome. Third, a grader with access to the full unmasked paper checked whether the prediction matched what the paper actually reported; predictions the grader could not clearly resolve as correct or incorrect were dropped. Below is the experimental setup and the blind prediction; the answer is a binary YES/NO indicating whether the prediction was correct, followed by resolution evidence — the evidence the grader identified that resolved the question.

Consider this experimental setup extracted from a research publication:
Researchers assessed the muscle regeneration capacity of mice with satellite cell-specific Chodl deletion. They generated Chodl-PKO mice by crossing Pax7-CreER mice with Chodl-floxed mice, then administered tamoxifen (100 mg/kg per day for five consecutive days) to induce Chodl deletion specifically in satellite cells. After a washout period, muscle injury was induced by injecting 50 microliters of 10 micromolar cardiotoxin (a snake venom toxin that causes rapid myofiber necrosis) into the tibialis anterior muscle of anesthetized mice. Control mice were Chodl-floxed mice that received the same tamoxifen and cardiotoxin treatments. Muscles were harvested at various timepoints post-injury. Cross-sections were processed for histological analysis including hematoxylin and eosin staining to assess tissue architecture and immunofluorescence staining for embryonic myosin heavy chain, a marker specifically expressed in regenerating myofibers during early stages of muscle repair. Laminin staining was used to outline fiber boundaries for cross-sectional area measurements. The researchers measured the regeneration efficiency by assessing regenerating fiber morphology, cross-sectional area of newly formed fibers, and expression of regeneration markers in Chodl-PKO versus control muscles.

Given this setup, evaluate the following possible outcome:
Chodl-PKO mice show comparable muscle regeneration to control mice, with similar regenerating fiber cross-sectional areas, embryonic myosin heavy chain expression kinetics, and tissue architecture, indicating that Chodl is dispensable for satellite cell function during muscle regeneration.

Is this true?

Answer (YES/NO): NO